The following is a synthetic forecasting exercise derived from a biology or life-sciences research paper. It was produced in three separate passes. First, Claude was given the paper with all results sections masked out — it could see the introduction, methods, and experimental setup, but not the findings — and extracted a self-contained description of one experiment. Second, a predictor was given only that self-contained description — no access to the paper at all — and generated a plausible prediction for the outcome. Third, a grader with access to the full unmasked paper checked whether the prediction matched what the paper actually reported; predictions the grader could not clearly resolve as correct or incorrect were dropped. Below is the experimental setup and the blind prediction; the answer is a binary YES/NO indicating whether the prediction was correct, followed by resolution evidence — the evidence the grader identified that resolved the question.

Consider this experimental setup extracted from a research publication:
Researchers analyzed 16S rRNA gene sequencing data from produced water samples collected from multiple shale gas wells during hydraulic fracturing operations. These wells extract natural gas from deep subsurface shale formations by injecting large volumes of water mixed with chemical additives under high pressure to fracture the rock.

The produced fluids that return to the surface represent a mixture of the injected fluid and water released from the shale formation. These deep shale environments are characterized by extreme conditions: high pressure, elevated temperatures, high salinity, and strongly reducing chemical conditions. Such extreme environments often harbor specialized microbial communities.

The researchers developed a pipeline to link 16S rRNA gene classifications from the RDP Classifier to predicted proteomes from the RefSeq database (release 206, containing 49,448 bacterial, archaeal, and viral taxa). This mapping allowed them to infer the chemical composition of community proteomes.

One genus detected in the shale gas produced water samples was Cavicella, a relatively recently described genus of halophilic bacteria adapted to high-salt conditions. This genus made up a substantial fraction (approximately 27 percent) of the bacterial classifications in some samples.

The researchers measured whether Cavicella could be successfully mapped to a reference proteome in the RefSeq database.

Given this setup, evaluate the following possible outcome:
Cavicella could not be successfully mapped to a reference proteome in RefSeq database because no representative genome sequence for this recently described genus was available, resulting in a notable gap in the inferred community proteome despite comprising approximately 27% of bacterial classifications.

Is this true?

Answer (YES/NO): YES